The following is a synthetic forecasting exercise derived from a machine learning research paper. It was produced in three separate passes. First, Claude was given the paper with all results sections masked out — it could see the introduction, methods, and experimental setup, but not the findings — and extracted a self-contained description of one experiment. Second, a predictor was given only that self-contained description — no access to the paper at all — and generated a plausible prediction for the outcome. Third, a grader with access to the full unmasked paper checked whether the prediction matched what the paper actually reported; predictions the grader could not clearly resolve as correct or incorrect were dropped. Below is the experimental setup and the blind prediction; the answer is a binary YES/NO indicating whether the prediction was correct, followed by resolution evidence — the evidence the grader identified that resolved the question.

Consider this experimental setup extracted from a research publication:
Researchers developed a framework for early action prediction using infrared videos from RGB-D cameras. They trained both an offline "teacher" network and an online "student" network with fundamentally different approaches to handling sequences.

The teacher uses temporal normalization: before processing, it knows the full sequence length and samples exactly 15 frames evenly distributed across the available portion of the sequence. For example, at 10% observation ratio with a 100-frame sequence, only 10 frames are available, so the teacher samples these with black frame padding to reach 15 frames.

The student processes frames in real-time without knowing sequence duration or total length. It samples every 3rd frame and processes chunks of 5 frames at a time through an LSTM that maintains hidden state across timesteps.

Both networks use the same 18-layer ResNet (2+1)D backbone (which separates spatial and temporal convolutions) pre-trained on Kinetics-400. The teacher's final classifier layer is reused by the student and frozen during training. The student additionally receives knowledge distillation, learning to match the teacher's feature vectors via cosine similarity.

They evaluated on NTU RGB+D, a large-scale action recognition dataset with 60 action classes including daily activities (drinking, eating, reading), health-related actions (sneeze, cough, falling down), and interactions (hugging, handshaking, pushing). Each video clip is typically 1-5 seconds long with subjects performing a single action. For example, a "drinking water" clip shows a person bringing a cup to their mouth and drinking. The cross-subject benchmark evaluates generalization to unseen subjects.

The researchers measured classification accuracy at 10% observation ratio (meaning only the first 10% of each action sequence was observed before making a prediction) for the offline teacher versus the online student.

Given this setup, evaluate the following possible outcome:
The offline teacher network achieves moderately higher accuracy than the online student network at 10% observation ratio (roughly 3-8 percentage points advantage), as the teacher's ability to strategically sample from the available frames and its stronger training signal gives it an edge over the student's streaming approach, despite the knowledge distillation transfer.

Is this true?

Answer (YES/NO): NO